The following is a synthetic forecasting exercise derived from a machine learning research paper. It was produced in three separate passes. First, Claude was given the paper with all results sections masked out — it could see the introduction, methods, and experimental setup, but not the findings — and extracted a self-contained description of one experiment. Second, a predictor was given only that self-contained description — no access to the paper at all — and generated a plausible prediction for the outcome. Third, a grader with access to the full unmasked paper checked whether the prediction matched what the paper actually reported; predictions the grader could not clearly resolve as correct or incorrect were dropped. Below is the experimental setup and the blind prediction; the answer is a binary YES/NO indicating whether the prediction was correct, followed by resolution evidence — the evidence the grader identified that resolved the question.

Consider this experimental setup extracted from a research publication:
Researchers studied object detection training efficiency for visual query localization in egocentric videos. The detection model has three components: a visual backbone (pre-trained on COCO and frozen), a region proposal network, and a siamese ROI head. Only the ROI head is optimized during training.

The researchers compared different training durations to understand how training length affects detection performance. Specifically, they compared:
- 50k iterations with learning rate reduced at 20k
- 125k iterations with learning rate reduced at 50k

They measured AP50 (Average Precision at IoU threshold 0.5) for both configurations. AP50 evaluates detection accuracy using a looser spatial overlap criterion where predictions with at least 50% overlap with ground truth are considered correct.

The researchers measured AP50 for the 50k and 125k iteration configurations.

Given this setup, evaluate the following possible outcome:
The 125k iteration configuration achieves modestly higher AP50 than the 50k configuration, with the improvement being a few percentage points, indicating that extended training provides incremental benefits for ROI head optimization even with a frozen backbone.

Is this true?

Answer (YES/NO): YES